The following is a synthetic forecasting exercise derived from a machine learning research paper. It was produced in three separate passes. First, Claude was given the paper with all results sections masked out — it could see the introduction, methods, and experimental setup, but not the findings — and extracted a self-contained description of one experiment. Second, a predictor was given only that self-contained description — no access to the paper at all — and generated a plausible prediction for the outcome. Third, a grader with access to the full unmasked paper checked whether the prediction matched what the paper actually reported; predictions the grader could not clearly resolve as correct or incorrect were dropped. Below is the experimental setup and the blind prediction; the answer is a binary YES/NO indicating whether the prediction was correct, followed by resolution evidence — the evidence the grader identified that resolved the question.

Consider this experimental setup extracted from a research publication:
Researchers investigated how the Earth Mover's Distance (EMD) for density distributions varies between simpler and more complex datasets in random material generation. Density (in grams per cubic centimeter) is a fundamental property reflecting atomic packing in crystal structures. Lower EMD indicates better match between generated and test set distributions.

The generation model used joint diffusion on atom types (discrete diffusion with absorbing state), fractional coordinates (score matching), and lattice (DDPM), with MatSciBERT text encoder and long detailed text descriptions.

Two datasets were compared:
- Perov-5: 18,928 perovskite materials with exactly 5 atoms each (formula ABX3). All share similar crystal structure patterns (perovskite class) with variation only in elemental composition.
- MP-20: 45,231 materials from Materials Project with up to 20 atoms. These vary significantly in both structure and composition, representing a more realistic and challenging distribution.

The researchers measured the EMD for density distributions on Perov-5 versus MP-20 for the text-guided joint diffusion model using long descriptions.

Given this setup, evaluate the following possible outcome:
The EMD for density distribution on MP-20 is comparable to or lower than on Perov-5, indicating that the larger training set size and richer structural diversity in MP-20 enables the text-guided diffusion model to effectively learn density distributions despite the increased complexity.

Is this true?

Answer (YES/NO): NO